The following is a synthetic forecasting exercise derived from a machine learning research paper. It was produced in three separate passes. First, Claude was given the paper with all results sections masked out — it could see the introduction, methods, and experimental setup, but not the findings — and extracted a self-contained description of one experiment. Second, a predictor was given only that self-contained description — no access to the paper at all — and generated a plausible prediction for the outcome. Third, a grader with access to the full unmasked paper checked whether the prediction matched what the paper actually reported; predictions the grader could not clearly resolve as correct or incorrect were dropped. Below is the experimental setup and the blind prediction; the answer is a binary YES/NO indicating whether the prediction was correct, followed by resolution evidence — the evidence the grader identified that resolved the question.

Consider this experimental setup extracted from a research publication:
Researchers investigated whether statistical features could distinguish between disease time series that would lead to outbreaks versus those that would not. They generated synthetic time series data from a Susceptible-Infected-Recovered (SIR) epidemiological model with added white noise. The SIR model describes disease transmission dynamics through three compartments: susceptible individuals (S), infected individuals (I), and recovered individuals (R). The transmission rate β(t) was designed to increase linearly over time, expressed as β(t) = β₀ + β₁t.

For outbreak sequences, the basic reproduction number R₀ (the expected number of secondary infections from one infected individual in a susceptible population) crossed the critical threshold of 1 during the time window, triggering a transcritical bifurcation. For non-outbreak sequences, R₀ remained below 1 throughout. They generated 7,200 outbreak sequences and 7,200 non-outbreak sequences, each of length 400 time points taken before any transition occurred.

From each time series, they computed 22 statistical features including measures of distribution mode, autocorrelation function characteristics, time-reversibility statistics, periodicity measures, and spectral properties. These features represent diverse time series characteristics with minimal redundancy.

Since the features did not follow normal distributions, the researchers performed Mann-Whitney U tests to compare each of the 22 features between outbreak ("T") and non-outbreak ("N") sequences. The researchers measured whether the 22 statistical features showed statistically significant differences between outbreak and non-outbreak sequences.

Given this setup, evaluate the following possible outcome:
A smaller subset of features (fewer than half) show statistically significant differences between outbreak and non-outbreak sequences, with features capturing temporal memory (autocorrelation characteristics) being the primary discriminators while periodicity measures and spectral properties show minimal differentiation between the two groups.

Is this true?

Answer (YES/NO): NO